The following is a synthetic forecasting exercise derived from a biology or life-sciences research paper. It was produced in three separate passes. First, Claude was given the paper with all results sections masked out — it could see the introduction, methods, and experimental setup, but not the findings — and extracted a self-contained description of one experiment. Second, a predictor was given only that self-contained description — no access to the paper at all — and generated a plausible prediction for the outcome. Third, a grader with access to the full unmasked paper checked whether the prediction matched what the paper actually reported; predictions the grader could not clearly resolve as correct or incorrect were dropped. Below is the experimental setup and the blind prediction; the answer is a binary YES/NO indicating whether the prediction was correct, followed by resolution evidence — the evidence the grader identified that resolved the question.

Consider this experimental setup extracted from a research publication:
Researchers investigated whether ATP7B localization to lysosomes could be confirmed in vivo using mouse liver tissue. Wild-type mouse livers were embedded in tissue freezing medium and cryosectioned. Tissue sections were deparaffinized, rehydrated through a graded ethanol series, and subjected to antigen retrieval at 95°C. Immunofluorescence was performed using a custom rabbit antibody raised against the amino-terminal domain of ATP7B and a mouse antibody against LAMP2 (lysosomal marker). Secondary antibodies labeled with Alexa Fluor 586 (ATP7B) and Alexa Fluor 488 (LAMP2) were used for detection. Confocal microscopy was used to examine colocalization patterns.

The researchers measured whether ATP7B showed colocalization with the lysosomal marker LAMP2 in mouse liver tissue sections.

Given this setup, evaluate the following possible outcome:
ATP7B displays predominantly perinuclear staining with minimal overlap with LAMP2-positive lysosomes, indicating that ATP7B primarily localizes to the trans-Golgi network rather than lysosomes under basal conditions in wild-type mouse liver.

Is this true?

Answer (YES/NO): NO